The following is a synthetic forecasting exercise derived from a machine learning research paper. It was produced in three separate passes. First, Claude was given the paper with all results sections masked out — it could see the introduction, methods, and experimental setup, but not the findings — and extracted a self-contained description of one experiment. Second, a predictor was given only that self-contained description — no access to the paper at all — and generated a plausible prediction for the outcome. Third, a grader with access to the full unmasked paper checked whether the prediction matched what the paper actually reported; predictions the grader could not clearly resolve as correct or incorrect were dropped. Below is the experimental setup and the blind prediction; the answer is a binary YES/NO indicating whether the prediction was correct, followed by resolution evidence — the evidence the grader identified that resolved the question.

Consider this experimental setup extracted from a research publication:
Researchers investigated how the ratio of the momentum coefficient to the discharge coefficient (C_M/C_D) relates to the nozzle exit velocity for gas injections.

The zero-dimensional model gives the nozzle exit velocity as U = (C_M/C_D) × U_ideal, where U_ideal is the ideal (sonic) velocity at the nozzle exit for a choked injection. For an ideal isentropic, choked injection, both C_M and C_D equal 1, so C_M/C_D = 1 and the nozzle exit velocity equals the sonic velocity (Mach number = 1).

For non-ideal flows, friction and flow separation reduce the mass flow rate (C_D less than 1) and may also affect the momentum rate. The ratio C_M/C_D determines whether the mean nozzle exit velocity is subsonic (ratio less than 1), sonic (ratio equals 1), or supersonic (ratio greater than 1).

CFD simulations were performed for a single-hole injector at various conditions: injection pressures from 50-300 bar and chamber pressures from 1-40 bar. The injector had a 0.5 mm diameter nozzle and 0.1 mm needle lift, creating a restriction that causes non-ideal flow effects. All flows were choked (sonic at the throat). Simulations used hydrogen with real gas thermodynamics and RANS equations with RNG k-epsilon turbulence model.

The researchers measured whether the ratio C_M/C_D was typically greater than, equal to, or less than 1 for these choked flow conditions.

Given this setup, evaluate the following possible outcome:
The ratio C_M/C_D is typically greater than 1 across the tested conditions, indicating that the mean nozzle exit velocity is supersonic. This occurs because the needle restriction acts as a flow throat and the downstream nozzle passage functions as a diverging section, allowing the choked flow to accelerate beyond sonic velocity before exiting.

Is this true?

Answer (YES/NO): YES